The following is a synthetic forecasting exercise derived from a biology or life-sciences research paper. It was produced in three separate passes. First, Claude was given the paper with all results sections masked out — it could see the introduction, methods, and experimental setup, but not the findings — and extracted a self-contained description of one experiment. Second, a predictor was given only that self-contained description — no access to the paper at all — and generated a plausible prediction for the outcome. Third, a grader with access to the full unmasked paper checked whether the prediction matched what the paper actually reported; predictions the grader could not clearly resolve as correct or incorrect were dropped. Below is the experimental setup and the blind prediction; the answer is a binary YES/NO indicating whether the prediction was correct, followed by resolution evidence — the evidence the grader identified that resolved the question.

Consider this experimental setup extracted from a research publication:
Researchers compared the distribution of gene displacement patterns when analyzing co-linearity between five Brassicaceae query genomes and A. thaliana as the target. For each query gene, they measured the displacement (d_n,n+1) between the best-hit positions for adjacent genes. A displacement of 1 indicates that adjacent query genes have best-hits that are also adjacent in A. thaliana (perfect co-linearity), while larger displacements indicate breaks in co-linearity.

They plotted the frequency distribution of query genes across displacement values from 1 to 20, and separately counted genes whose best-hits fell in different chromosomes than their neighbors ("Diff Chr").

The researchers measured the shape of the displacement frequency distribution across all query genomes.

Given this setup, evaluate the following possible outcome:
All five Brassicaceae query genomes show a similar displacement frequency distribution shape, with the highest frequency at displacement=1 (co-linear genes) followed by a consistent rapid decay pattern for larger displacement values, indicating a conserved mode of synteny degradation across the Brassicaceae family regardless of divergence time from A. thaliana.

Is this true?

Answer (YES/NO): NO